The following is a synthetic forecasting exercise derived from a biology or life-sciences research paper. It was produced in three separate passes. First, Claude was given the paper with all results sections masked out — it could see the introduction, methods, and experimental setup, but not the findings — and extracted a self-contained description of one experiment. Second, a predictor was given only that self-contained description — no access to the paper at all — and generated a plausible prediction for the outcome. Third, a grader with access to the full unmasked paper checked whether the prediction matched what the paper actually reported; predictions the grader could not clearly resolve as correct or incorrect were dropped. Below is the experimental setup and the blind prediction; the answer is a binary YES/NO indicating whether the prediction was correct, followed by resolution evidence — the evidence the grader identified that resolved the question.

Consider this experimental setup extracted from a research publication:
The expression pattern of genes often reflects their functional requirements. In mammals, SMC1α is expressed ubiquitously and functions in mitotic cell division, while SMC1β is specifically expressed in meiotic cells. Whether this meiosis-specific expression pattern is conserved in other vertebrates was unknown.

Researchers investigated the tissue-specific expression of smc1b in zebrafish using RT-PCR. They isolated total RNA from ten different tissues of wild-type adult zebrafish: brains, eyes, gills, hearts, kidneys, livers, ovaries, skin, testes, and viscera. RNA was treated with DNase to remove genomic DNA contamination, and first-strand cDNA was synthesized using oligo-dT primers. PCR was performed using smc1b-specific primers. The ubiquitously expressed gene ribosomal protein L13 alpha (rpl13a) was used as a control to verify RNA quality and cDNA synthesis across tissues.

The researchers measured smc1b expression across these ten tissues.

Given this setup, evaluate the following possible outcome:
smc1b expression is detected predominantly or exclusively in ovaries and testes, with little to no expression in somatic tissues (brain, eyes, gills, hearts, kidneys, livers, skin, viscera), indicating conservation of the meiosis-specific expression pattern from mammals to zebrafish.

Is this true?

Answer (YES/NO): YES